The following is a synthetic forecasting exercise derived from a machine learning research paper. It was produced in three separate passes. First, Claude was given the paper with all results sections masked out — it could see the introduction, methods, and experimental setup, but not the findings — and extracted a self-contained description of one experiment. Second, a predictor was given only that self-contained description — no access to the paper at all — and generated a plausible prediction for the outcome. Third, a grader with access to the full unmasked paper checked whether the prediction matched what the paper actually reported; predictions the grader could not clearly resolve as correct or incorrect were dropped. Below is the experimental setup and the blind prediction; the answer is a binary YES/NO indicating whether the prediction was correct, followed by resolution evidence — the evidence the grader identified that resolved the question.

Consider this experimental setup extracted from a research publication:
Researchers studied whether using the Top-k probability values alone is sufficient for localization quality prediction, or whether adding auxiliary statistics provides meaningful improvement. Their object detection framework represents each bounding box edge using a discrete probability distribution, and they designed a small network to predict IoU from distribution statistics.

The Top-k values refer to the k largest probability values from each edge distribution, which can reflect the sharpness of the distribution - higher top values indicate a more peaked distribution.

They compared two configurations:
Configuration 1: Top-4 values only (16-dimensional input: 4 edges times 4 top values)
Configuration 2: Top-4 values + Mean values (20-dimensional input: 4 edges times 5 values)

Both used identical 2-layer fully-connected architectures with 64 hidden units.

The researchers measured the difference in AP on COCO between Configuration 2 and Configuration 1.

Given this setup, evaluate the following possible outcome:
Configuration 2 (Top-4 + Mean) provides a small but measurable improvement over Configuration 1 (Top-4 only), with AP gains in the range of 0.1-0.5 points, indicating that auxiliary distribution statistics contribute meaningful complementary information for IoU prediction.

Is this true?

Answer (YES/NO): YES